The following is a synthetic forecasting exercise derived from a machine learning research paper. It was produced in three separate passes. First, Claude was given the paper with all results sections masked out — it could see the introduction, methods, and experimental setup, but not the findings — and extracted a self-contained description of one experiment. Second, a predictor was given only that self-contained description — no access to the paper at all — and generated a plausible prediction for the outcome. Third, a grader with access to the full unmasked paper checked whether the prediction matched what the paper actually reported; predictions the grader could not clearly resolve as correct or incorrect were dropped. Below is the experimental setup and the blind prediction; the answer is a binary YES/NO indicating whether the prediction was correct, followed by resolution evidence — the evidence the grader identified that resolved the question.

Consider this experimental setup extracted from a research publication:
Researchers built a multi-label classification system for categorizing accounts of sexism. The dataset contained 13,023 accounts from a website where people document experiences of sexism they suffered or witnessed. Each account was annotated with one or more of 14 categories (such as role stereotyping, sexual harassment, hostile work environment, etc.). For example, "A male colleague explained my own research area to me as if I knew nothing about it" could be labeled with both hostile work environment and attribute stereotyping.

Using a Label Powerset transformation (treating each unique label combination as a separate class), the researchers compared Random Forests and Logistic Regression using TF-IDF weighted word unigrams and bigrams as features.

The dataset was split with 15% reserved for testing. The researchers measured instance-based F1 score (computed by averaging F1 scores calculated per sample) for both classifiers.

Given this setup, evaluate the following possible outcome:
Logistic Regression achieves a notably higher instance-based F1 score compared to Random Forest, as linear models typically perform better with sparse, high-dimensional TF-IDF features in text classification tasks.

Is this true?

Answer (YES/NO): NO